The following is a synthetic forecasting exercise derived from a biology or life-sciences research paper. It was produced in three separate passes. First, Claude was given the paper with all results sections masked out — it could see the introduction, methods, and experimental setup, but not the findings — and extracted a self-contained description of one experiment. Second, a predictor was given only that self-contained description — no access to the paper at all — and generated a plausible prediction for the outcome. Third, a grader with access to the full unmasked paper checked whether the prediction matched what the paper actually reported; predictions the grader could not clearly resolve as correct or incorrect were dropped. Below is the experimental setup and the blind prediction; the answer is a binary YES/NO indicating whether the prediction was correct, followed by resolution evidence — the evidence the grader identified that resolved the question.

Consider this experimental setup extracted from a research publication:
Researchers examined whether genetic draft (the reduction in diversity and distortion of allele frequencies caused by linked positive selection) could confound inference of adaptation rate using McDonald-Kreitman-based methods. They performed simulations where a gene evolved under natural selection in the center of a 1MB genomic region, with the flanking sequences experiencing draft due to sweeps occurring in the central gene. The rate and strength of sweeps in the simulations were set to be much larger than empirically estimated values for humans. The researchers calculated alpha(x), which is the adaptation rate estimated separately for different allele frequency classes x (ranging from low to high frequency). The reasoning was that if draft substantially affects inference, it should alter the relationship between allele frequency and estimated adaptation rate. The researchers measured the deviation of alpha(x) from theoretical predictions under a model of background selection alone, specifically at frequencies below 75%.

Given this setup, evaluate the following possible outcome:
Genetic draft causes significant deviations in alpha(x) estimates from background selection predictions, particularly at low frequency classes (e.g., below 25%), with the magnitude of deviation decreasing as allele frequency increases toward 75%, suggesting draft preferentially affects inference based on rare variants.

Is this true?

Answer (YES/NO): NO